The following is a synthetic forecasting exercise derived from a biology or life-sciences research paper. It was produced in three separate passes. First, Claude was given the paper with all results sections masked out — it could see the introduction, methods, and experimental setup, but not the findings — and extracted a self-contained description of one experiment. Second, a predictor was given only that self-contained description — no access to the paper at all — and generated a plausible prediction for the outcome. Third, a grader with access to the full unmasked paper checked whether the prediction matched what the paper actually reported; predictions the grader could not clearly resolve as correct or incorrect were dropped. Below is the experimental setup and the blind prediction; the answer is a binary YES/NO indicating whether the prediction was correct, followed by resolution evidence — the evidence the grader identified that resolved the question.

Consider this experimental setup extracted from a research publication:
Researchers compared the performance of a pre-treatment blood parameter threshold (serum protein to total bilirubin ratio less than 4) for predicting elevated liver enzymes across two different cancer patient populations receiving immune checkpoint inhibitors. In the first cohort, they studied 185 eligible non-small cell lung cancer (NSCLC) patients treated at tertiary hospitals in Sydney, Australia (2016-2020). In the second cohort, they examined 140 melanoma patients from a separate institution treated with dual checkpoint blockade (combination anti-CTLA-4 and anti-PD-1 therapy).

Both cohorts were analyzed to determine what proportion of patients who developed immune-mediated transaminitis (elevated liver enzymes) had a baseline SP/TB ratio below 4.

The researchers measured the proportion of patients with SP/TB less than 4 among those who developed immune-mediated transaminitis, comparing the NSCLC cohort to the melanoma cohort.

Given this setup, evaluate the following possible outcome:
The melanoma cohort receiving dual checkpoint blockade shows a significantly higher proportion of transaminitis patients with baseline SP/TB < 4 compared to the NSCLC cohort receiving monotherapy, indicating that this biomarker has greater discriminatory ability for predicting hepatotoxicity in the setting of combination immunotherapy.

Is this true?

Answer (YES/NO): NO